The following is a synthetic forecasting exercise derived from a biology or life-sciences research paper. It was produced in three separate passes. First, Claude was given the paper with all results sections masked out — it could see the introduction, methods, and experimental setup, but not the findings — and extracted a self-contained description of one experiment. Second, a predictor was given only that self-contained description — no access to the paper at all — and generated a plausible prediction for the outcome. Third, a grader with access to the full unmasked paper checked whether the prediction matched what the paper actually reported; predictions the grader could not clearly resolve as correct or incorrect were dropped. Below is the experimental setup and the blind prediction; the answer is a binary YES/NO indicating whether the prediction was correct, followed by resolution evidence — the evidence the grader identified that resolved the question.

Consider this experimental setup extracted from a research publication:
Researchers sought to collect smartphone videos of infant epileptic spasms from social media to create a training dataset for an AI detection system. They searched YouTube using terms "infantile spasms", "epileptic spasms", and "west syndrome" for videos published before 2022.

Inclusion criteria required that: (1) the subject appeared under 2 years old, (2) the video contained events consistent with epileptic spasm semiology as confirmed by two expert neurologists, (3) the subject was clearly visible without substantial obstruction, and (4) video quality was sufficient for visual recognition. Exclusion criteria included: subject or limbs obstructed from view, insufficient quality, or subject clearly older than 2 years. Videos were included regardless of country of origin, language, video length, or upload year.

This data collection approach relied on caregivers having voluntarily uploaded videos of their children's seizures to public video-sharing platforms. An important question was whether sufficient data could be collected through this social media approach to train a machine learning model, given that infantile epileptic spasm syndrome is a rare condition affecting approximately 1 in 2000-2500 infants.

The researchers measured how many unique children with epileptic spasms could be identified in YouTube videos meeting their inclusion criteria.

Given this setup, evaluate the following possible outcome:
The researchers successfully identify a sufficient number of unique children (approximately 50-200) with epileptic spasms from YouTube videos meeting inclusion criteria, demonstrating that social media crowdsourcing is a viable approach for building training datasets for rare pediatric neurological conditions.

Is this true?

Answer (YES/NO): YES